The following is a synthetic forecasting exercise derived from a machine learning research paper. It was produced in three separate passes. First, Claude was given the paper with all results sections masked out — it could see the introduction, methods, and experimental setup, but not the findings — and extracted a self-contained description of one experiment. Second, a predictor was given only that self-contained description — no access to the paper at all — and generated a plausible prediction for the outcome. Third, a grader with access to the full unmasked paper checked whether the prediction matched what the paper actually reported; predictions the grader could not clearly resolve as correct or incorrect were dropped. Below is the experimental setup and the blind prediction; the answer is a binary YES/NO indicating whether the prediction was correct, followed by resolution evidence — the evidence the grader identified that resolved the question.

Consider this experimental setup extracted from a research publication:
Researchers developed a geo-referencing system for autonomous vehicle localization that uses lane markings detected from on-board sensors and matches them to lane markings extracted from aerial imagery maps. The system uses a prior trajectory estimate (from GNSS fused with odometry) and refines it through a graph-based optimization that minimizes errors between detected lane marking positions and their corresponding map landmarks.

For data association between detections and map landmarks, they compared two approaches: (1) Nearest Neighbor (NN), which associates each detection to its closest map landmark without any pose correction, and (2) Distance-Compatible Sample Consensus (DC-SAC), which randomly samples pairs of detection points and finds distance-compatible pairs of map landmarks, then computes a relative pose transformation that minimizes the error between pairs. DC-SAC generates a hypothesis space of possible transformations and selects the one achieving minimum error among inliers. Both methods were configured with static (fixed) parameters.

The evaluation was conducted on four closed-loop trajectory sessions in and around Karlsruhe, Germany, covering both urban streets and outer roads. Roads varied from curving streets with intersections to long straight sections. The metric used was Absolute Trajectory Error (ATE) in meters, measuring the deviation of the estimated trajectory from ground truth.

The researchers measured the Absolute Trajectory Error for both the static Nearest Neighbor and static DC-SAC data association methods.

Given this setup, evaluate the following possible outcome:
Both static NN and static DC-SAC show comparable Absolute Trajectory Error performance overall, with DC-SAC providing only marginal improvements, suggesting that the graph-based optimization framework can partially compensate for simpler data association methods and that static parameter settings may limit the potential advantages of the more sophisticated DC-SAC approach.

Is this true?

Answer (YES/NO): NO